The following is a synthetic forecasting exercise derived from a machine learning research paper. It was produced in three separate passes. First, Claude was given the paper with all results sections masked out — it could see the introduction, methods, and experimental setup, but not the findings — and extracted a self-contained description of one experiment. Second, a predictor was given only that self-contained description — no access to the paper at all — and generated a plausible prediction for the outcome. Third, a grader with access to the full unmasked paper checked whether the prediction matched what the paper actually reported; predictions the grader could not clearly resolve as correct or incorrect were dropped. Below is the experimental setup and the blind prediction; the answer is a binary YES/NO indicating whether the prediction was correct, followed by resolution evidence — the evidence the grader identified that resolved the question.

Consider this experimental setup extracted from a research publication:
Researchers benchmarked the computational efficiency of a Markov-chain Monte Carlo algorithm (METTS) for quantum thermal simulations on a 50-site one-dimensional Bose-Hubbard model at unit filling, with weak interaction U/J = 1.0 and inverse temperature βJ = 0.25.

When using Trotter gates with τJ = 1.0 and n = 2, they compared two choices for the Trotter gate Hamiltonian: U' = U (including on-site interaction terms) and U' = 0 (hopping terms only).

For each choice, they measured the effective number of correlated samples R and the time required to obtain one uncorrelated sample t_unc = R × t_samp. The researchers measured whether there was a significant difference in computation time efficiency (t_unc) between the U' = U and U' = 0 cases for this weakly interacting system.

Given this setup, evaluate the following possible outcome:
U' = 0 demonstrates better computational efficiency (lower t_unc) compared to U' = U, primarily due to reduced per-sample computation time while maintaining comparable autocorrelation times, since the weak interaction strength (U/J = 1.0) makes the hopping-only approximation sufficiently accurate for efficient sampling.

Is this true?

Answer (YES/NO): NO